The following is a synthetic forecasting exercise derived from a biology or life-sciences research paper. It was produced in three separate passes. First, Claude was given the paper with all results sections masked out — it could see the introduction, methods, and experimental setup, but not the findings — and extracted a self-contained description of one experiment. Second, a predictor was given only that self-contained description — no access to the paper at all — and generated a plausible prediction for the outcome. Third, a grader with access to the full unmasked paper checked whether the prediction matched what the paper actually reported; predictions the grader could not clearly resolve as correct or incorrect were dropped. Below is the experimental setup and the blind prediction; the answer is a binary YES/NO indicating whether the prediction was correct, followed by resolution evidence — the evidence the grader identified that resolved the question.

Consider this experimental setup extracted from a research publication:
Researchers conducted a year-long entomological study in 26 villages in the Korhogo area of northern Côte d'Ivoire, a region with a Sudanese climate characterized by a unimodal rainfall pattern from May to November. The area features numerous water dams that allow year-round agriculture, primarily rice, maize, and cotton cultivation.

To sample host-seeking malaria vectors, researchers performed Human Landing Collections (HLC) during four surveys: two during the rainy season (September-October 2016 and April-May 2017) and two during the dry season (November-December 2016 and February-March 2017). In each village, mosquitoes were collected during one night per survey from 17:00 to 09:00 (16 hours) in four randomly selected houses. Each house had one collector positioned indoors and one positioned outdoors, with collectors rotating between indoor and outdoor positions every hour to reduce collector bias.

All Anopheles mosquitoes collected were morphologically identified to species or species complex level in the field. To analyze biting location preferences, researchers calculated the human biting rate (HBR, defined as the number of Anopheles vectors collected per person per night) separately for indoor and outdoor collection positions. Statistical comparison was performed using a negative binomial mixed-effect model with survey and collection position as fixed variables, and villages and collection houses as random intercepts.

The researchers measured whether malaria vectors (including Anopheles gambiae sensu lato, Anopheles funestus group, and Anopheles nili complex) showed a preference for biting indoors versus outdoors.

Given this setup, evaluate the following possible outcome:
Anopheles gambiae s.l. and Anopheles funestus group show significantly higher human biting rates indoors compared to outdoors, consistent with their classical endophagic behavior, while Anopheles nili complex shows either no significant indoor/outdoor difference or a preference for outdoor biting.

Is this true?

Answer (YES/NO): NO